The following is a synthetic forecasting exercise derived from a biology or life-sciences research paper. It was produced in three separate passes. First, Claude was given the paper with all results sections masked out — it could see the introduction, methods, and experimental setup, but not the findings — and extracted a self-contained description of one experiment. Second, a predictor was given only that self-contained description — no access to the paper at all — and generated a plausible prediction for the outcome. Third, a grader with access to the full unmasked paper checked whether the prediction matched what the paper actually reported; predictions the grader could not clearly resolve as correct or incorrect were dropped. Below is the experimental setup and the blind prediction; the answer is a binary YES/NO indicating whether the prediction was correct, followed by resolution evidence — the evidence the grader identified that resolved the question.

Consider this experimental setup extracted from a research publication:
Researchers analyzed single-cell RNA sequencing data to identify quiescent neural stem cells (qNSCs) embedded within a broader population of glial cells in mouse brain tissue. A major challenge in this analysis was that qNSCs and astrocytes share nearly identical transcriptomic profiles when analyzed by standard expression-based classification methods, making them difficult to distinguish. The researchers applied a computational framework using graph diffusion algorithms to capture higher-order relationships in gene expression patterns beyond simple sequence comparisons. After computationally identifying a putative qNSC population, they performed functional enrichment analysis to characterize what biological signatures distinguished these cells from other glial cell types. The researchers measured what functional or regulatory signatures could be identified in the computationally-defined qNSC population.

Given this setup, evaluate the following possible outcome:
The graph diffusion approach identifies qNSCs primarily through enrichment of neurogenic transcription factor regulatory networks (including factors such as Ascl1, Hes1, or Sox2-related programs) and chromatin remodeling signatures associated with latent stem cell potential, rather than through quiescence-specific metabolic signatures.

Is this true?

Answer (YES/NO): NO